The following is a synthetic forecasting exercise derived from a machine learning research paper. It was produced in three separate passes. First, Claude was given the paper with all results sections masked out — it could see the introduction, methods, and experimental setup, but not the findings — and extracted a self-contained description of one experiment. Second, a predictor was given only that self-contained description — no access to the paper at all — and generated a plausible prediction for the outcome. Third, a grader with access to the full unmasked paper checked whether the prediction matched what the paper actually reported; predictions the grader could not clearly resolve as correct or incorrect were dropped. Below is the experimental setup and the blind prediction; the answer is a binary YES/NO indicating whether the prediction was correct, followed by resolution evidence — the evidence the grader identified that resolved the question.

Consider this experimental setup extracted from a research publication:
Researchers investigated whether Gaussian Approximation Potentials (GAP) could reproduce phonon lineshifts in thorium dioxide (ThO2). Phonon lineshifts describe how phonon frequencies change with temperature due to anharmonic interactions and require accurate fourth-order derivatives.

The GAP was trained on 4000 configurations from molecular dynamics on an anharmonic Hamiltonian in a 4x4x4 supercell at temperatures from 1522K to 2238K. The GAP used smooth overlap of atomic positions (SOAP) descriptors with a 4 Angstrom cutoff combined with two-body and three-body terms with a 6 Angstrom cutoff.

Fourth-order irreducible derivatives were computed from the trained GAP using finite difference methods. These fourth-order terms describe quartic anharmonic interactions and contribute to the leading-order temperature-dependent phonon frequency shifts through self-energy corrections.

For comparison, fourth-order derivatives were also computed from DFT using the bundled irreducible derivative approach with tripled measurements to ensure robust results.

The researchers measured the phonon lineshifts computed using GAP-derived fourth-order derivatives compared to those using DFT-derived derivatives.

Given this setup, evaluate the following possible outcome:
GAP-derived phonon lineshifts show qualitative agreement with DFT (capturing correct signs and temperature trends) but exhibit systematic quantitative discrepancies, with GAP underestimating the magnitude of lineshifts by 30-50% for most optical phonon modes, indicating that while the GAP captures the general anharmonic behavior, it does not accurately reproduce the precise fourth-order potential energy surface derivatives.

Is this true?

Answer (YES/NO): NO